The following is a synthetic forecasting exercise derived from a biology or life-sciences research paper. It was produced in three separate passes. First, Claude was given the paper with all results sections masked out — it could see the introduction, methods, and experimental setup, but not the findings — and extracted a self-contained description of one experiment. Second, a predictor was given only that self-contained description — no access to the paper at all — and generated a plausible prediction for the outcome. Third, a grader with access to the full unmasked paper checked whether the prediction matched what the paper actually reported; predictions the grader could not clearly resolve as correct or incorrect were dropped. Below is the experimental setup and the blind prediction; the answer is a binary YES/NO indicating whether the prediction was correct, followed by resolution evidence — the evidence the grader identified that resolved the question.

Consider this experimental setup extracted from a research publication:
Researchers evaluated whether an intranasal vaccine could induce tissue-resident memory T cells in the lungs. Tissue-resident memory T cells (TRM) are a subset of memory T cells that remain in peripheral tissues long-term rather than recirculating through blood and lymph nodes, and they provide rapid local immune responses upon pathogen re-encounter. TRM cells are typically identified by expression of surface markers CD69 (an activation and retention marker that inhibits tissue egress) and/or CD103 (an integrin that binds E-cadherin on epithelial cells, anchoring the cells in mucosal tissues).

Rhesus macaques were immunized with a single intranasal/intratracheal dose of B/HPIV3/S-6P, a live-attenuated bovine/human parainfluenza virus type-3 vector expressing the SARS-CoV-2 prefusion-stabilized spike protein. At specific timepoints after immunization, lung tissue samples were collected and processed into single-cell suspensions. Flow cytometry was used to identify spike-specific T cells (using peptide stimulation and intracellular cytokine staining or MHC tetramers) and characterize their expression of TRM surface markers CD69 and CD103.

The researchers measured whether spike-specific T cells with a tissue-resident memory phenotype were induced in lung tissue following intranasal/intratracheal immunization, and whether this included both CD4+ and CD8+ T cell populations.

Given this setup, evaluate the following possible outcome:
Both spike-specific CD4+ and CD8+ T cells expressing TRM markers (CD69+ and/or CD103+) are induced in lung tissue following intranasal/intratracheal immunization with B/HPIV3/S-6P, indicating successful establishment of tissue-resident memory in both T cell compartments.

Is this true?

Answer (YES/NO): YES